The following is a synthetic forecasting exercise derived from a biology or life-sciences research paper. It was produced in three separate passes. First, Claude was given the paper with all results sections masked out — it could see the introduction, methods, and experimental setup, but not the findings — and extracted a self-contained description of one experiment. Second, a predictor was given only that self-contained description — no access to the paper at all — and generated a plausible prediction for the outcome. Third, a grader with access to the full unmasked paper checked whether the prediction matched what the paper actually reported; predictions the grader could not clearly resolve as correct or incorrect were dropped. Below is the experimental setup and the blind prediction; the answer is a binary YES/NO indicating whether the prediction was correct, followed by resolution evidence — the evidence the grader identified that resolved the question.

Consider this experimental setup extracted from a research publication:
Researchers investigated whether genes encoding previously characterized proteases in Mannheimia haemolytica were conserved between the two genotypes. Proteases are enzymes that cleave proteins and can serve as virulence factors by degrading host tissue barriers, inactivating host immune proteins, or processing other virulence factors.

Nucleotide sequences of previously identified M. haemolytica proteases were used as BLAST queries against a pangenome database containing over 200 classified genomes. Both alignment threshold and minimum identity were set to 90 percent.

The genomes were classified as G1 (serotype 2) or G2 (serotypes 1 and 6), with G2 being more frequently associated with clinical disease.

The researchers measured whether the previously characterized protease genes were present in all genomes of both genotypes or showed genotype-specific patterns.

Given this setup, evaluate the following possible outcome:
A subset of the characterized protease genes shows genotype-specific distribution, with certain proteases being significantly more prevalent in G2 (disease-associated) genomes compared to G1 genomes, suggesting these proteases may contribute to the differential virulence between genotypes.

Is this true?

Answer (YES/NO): YES